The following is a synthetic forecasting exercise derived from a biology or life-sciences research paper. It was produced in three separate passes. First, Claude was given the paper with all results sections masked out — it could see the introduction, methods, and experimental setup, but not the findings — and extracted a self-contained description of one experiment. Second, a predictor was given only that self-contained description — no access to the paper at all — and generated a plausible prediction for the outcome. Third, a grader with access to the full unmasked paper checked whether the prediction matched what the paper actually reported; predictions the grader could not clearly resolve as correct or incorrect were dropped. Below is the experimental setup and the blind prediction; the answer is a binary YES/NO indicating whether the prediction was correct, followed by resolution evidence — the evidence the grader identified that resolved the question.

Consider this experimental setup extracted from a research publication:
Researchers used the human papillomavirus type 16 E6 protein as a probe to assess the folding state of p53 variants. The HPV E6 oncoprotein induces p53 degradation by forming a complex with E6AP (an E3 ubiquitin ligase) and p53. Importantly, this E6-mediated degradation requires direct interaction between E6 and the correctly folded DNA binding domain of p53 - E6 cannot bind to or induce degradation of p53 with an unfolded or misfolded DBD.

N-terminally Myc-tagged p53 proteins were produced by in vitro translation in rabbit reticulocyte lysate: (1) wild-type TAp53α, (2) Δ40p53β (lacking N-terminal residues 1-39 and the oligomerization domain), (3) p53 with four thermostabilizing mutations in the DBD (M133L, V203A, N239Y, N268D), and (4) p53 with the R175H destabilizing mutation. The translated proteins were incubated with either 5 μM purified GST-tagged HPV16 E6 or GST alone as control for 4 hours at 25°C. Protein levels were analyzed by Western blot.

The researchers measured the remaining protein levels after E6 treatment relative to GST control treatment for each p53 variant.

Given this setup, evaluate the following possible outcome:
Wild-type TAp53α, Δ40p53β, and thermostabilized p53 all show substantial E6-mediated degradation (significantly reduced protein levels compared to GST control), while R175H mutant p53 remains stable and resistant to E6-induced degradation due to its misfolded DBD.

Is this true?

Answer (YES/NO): NO